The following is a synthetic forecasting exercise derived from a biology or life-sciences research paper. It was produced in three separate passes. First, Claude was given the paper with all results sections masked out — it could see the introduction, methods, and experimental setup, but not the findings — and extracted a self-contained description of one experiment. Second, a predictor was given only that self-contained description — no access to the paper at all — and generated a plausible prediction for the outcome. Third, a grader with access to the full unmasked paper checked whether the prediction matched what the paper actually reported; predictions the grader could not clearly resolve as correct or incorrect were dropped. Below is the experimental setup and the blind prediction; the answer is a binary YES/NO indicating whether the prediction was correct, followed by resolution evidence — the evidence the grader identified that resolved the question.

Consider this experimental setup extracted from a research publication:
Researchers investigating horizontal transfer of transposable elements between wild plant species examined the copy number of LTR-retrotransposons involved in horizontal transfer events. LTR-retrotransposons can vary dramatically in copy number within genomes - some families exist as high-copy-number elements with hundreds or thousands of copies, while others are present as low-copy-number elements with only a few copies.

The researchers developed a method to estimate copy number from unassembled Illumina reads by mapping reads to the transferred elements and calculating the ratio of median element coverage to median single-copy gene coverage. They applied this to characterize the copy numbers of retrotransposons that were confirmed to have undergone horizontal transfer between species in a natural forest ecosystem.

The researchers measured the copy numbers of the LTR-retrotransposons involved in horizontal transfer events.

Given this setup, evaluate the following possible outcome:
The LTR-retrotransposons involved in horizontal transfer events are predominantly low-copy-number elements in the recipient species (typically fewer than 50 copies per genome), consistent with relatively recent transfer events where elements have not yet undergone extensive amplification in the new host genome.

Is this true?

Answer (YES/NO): NO